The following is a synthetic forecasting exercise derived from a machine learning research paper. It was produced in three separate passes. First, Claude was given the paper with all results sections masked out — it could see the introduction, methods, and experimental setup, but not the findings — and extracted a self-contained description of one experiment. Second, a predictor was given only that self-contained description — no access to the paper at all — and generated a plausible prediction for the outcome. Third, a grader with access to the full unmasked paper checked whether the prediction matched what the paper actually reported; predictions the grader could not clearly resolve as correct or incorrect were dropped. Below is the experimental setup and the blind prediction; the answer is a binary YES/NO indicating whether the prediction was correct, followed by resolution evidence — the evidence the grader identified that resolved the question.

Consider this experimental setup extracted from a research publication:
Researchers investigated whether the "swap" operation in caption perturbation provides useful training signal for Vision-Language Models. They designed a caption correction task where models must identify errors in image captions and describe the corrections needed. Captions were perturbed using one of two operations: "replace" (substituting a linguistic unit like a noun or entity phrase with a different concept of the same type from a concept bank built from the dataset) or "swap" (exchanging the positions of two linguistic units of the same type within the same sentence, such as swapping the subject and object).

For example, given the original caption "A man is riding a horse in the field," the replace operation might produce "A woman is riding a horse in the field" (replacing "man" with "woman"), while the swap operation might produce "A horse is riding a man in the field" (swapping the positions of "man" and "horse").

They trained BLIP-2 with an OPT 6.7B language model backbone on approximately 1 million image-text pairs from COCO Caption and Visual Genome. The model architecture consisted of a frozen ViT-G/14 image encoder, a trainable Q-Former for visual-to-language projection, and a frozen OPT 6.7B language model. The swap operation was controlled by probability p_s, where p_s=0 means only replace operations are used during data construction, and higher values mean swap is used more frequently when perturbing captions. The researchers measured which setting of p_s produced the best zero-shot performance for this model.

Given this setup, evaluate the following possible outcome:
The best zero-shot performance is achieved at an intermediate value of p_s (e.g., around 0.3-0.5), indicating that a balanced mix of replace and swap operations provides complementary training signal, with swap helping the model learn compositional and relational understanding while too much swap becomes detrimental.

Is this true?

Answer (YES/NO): NO